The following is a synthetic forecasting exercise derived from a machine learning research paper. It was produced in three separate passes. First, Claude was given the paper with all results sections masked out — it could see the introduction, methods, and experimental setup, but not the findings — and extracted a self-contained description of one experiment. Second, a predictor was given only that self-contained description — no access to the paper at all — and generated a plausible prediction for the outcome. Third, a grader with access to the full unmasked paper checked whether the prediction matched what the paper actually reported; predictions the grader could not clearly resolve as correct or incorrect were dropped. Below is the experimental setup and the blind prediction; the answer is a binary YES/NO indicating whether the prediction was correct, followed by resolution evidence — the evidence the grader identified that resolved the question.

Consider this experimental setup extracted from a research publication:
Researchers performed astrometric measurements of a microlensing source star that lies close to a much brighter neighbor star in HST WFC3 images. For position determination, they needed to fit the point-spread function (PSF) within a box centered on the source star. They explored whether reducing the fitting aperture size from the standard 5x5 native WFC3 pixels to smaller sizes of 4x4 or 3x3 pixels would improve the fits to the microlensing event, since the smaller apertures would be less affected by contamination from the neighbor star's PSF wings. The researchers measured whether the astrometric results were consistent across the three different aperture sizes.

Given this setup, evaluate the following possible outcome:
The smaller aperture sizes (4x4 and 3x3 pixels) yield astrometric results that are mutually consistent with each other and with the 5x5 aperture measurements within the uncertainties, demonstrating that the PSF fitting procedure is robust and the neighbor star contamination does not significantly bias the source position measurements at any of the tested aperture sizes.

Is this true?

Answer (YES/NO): YES